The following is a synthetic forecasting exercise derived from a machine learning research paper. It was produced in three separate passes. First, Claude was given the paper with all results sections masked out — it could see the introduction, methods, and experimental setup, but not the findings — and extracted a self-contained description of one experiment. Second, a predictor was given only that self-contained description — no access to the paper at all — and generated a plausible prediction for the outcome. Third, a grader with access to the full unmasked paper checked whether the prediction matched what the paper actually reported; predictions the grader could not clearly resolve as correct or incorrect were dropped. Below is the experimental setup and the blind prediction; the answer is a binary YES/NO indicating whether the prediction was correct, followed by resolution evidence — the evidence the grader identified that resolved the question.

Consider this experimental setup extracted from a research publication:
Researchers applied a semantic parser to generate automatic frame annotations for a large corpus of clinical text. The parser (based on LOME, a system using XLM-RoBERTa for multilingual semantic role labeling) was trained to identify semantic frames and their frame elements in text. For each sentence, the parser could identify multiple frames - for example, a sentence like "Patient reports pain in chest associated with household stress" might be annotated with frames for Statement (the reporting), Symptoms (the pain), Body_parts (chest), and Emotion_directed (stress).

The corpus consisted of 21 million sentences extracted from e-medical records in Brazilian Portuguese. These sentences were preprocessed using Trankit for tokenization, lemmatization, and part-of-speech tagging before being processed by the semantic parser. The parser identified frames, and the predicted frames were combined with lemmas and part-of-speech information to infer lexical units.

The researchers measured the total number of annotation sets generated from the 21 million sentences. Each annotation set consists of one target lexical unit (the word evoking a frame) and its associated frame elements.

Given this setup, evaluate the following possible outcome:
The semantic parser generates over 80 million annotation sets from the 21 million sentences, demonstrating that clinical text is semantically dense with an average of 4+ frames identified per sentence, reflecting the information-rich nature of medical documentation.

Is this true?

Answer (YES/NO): NO